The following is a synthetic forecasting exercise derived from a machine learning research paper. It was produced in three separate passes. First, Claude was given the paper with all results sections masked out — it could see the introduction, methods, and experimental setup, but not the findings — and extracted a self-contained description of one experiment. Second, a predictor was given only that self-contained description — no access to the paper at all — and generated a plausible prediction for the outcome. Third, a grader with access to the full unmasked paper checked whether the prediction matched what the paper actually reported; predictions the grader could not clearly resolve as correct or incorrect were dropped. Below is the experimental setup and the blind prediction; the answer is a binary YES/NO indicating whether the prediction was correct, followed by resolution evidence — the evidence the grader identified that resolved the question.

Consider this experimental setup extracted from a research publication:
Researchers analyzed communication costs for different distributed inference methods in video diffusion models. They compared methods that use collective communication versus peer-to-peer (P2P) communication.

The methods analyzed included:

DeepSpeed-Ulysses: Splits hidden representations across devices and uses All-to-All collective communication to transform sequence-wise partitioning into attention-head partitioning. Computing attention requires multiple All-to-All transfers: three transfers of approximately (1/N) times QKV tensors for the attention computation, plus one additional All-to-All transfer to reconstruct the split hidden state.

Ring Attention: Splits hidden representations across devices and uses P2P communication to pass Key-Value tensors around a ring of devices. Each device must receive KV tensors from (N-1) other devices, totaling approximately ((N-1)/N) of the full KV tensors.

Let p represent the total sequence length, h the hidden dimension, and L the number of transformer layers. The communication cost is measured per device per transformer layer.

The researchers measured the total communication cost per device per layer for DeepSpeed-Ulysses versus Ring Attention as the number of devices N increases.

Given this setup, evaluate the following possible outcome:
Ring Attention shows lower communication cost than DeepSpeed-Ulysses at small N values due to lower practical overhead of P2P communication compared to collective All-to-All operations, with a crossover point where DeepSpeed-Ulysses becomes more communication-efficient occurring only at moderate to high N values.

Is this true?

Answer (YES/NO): NO